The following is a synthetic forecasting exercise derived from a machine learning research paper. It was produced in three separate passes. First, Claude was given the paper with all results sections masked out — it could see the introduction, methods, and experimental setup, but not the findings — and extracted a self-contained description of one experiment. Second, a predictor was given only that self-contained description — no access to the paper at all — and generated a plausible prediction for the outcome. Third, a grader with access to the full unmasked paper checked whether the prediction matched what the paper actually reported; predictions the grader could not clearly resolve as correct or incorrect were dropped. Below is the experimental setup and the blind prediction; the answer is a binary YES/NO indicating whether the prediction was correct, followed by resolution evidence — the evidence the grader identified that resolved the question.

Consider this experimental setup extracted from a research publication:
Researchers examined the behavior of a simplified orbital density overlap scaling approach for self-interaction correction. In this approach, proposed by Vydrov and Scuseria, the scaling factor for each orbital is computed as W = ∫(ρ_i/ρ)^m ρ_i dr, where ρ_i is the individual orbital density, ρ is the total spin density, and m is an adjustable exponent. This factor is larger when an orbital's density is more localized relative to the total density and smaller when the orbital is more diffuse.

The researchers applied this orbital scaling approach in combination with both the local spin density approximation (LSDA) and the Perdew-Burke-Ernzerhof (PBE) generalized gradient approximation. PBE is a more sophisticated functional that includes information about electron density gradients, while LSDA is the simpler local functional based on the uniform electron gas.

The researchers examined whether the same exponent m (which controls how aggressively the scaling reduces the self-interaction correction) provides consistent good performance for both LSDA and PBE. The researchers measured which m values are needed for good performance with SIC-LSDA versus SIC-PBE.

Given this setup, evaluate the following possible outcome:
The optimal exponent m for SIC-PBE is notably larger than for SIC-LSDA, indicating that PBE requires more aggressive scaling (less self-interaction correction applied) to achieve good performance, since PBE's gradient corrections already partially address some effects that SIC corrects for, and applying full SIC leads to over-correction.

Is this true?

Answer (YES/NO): NO